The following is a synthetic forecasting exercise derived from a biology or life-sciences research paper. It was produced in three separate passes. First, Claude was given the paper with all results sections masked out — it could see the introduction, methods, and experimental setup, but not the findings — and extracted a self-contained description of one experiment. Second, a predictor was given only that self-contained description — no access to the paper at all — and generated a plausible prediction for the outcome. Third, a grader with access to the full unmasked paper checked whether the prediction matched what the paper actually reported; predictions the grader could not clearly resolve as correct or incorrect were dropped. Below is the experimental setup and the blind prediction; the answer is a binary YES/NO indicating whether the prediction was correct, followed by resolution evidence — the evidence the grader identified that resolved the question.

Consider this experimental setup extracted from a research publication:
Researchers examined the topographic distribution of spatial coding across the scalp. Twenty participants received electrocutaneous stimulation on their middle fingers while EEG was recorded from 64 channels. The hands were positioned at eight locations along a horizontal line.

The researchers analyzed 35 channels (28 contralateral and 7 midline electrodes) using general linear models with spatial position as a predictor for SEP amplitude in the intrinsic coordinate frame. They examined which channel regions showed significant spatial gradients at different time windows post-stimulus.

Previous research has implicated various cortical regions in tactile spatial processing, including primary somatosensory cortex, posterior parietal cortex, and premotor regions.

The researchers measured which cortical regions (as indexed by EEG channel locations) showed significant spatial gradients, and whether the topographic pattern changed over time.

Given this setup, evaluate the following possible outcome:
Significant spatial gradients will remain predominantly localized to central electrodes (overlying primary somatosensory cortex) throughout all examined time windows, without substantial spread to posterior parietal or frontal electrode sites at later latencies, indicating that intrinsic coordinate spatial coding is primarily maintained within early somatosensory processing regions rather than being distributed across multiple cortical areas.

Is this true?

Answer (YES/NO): NO